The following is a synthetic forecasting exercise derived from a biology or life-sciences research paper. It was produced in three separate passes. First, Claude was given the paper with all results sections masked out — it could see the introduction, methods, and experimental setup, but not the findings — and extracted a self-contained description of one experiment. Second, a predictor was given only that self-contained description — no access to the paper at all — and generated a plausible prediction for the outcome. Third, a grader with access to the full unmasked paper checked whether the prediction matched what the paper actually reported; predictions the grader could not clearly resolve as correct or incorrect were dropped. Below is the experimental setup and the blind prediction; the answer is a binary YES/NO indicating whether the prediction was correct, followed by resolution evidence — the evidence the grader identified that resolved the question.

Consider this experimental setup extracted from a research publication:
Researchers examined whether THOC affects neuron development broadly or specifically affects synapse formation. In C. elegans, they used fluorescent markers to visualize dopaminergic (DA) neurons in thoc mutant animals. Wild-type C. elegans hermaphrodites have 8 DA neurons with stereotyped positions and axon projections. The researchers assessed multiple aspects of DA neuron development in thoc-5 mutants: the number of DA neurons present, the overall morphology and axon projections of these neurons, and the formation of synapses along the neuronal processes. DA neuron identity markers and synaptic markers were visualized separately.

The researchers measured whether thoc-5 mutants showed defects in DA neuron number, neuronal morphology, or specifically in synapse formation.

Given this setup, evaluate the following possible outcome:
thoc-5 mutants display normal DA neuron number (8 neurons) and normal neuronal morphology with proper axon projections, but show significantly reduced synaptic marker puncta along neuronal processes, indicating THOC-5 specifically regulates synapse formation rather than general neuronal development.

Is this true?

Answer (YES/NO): YES